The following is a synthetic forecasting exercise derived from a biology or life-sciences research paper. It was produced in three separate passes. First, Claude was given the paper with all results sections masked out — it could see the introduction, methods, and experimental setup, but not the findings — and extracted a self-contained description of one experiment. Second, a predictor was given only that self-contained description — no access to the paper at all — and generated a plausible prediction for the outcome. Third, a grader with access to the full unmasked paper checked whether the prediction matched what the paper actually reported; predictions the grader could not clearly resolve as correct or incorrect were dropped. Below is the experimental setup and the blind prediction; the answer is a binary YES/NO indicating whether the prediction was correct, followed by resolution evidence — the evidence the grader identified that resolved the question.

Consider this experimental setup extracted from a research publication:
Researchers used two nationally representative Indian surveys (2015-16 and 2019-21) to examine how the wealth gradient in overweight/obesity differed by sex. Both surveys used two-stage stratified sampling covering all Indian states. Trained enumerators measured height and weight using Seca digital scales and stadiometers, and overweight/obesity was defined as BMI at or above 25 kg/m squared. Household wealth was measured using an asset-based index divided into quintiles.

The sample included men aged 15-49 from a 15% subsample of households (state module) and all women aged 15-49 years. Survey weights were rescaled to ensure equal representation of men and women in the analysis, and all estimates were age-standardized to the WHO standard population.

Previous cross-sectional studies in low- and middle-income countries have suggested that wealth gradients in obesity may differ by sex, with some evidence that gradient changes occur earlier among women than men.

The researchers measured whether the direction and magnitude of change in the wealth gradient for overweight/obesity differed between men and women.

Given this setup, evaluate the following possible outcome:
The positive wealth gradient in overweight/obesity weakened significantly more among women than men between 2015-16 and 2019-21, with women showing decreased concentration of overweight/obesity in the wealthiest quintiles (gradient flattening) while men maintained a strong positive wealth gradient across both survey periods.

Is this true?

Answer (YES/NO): NO